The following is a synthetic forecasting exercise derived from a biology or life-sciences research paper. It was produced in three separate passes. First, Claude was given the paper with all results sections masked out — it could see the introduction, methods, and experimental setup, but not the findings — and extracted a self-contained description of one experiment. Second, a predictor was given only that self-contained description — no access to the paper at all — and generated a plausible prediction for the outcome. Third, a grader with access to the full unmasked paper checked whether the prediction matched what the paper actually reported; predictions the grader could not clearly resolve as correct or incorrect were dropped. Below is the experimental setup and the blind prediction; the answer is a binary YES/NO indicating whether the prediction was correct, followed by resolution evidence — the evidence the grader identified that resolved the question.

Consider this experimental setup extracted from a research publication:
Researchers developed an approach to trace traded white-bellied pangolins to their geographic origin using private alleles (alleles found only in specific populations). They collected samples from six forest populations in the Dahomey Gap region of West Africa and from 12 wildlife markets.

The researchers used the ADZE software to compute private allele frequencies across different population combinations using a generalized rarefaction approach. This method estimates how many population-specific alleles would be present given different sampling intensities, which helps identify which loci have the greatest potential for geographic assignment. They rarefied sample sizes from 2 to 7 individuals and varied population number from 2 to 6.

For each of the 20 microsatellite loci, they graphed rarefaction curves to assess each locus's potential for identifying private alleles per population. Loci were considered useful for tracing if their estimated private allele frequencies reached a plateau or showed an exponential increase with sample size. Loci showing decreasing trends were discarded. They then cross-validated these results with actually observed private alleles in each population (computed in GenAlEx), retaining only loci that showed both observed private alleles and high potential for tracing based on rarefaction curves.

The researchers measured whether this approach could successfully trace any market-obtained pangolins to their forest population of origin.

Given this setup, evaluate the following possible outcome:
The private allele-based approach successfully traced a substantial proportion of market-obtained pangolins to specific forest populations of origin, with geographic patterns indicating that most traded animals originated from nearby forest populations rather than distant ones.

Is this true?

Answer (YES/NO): NO